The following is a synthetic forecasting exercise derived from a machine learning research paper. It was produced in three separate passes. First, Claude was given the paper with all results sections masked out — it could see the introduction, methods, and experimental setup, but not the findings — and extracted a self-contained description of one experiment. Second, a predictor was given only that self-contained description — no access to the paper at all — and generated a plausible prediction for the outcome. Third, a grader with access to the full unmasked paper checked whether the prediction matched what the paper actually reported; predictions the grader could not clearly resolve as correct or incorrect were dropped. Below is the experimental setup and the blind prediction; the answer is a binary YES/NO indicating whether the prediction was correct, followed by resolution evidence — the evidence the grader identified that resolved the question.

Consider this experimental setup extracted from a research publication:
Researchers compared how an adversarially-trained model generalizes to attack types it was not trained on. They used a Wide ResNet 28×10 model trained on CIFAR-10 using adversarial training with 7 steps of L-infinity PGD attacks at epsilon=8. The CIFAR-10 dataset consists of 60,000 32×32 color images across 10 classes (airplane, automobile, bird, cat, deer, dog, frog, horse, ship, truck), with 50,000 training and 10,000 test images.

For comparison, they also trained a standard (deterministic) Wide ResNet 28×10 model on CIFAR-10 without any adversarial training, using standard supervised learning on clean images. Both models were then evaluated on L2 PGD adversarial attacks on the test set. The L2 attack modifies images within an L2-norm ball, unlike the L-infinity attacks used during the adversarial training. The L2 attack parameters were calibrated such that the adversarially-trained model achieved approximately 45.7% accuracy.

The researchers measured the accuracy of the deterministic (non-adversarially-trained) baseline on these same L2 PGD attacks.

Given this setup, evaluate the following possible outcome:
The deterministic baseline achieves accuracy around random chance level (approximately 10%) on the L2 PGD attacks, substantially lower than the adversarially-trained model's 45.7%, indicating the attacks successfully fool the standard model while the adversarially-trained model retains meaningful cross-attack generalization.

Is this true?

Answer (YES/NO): NO